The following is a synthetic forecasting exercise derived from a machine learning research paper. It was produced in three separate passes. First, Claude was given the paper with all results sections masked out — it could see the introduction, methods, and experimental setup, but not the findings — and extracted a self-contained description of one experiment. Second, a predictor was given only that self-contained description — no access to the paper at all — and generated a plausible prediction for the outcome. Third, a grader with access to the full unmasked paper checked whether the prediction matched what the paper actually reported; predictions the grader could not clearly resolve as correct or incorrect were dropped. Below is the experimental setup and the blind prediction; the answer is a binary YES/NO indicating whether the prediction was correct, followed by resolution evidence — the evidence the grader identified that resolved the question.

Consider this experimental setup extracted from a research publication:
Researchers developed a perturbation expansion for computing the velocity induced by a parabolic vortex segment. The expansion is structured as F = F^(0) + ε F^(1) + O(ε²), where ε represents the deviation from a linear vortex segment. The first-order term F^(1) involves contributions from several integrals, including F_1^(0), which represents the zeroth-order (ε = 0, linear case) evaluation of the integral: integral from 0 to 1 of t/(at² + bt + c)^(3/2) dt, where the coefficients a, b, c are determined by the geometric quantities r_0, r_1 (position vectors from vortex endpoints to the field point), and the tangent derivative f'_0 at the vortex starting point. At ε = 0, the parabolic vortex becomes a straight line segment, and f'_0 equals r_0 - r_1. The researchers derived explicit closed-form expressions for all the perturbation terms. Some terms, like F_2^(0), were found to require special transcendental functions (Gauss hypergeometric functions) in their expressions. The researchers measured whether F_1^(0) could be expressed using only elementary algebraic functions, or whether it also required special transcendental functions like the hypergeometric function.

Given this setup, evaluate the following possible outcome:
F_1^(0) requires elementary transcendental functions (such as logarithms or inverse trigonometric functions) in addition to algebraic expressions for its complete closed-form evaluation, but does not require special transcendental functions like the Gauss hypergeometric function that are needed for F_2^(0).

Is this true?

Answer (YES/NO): NO